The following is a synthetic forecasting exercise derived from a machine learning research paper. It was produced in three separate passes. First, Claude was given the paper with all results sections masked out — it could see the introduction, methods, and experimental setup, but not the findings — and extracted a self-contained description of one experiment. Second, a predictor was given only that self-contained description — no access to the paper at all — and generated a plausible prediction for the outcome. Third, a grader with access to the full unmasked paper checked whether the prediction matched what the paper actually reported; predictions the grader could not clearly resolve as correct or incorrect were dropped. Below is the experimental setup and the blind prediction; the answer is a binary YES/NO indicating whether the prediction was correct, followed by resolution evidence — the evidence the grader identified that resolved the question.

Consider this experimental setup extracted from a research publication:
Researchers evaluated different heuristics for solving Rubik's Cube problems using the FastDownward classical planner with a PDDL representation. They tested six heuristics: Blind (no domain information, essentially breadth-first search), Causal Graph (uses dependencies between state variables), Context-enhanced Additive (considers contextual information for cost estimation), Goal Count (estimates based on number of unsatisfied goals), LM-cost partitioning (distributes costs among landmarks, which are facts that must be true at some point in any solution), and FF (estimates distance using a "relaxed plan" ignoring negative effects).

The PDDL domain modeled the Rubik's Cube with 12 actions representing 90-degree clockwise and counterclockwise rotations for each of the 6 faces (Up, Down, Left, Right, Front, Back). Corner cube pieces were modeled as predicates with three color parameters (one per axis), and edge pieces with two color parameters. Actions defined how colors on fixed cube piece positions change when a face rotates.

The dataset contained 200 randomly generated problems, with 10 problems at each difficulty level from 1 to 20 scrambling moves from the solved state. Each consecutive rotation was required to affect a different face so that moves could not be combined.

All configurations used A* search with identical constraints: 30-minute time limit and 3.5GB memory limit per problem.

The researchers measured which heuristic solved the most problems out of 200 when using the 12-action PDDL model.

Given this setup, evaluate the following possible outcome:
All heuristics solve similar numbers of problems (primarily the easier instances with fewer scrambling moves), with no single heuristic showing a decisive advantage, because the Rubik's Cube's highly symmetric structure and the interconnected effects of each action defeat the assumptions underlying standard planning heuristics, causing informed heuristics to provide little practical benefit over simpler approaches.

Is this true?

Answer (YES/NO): NO